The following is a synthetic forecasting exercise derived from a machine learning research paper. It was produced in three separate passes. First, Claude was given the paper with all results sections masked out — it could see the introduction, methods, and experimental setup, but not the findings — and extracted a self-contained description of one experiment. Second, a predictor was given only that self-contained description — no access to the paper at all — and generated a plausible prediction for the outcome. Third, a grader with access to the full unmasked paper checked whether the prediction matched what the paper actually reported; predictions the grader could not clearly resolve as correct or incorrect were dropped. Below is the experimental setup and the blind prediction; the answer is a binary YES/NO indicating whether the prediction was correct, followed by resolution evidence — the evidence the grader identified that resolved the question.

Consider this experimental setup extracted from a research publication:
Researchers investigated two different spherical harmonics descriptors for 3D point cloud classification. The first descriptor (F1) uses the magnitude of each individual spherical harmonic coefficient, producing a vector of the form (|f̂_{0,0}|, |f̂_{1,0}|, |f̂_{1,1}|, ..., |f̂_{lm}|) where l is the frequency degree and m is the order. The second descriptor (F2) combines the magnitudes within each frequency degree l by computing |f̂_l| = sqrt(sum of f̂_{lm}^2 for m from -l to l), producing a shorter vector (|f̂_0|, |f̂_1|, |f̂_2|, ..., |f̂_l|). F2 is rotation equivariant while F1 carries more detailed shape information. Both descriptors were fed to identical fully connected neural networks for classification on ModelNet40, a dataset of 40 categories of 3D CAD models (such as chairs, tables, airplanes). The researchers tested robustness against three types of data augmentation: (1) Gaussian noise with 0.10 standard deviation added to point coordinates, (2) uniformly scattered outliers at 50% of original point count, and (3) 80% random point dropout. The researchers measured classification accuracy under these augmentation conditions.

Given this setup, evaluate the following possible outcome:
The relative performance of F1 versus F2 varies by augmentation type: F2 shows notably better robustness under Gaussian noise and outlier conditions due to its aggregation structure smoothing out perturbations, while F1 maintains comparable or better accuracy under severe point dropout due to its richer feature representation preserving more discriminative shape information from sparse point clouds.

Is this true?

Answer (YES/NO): NO